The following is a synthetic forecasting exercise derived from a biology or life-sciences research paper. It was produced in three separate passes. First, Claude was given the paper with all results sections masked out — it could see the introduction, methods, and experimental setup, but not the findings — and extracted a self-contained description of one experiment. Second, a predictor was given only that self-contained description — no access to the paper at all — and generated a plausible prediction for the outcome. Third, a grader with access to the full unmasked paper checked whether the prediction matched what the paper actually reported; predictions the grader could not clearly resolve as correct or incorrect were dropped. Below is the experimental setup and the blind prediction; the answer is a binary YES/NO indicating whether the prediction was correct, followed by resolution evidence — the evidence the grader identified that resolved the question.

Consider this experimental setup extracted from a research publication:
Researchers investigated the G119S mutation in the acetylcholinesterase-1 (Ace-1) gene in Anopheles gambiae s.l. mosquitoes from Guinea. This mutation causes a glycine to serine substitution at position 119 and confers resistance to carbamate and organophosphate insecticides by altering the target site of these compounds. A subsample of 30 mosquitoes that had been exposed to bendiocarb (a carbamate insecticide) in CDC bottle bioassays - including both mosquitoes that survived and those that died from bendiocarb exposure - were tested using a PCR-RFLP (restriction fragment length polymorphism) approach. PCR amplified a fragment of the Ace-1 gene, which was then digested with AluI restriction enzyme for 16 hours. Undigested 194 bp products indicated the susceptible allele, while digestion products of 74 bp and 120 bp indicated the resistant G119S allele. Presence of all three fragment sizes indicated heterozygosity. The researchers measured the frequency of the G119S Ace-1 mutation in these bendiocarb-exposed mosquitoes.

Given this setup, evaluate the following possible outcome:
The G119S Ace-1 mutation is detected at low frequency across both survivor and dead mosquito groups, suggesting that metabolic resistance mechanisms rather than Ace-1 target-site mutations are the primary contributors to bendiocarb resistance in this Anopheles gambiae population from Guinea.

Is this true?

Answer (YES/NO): NO